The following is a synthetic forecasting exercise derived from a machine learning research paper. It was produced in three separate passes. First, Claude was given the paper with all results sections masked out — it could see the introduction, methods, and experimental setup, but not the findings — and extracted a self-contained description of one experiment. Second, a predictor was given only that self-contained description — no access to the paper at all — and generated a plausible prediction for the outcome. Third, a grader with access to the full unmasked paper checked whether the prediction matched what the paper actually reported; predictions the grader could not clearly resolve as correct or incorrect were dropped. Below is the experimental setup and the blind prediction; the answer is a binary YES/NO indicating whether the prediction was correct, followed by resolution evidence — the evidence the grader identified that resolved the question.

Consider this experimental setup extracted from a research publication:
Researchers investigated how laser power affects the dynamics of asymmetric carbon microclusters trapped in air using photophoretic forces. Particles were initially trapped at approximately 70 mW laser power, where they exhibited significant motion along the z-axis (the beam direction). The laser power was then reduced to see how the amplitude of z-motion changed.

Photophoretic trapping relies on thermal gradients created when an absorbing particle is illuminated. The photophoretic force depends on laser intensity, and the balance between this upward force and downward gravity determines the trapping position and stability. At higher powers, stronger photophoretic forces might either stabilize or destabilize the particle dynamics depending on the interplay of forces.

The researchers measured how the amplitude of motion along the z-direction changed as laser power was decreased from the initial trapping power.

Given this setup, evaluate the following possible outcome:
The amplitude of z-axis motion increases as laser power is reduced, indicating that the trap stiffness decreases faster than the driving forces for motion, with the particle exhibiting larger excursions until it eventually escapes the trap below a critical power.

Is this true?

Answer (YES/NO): NO